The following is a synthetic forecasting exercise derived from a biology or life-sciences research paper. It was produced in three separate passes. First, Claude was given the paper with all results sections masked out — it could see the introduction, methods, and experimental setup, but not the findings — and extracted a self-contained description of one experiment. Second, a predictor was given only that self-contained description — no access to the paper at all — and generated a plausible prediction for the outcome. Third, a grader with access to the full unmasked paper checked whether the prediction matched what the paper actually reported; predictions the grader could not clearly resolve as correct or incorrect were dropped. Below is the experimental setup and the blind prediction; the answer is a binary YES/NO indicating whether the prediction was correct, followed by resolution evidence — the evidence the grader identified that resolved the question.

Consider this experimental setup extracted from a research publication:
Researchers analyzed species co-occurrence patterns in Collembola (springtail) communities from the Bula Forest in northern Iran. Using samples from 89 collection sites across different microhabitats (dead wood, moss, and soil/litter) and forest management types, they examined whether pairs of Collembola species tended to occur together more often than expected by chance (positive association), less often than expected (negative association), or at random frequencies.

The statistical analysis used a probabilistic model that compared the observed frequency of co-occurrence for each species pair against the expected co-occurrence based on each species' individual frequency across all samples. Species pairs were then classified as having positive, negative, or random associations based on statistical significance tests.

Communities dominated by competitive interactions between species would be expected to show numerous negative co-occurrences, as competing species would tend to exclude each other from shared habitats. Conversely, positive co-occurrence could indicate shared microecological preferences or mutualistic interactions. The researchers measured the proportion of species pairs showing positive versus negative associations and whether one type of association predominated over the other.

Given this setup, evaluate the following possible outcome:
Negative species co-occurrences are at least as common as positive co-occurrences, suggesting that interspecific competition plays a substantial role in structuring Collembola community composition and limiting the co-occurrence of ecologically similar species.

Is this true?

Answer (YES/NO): NO